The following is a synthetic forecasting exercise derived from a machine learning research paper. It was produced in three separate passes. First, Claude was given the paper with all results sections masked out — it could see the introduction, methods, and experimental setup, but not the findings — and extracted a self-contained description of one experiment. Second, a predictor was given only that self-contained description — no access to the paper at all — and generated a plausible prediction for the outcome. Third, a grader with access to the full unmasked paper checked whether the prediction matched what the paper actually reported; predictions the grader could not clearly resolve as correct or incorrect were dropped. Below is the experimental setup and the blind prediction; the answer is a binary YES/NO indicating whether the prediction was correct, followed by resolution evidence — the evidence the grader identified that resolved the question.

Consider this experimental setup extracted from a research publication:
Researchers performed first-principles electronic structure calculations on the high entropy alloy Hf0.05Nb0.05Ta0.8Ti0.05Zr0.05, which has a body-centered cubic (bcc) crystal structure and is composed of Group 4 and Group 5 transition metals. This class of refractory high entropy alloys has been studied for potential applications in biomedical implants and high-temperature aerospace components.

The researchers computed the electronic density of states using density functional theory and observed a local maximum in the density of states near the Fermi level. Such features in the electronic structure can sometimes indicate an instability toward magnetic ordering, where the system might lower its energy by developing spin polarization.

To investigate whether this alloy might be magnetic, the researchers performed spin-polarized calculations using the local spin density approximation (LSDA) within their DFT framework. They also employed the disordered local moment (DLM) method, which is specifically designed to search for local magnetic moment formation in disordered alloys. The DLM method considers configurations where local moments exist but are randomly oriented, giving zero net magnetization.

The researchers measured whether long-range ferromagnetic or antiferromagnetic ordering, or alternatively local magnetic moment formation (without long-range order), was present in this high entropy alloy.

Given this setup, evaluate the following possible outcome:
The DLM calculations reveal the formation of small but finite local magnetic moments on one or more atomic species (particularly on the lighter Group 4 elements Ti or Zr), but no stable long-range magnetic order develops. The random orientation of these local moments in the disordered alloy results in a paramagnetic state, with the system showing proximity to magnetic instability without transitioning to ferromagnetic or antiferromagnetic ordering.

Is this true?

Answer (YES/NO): NO